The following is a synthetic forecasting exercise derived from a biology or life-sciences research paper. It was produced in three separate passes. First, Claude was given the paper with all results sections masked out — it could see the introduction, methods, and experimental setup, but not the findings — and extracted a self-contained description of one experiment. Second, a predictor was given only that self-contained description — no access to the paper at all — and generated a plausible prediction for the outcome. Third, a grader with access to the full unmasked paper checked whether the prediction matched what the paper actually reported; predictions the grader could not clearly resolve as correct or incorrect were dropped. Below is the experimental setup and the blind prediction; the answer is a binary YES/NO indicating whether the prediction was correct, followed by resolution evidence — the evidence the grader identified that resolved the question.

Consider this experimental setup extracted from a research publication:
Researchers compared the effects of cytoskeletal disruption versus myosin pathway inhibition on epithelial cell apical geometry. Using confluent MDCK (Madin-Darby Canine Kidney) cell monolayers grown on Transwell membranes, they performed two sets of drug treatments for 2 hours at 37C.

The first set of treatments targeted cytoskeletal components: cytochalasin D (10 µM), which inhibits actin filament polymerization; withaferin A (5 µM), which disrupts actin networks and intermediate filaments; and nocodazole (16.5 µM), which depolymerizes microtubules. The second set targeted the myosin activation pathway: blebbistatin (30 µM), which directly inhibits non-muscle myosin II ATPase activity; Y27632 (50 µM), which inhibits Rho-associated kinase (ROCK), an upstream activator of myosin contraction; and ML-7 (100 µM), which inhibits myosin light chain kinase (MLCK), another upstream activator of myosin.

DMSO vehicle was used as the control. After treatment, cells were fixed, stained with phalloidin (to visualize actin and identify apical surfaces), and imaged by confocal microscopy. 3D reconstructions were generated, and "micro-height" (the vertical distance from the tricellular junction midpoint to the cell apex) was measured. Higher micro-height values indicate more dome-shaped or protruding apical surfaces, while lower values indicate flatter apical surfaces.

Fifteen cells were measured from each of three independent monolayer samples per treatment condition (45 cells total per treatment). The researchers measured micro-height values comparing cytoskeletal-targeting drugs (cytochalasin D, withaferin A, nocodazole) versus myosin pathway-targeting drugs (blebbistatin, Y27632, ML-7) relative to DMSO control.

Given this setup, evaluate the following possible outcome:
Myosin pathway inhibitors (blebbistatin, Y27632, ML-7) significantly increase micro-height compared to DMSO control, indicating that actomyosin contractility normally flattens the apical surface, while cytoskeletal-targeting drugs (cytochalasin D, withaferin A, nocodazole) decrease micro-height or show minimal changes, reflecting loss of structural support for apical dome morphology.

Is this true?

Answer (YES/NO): YES